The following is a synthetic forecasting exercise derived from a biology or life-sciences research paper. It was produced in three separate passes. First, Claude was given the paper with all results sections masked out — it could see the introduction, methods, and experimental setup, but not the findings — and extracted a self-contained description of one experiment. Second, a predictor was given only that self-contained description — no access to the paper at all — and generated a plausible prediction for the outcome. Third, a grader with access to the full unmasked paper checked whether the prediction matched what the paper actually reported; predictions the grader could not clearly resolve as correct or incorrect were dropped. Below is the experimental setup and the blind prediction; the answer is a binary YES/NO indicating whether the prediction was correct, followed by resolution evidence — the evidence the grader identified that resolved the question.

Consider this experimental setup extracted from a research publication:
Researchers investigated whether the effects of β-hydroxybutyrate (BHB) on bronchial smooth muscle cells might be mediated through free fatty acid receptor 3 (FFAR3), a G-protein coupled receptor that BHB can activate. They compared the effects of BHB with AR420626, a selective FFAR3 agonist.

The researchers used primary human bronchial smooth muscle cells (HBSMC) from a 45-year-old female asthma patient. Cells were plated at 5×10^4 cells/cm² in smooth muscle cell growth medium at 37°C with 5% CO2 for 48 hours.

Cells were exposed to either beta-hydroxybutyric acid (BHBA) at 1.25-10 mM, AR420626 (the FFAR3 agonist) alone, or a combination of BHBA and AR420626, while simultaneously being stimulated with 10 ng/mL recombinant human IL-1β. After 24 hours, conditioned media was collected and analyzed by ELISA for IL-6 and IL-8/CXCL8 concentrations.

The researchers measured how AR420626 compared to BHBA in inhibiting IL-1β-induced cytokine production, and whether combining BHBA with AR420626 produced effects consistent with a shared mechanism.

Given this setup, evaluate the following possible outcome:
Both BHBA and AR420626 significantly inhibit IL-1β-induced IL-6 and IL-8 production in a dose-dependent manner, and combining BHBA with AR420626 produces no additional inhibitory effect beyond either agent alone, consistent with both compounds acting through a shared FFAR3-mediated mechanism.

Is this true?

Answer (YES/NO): NO